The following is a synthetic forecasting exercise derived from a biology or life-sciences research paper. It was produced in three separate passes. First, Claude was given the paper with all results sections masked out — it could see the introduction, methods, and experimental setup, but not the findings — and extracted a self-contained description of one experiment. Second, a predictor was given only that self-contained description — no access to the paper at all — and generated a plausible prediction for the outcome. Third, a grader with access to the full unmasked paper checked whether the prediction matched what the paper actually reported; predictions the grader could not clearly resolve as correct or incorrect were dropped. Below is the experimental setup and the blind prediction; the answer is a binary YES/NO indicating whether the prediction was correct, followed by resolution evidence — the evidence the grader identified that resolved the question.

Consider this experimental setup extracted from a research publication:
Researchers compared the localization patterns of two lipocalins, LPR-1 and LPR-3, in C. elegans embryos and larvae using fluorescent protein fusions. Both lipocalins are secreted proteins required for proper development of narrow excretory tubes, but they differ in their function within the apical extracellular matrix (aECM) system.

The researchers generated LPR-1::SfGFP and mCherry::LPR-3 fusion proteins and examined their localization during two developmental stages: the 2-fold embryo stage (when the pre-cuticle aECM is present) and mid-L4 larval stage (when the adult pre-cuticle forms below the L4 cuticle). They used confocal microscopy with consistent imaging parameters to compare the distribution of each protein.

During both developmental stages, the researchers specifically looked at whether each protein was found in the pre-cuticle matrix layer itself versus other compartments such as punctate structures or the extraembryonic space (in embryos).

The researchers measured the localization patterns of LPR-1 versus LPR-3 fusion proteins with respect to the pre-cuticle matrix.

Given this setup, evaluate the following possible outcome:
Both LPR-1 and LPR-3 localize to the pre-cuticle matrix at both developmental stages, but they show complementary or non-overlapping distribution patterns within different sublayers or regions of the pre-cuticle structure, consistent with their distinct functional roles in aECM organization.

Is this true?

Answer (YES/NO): NO